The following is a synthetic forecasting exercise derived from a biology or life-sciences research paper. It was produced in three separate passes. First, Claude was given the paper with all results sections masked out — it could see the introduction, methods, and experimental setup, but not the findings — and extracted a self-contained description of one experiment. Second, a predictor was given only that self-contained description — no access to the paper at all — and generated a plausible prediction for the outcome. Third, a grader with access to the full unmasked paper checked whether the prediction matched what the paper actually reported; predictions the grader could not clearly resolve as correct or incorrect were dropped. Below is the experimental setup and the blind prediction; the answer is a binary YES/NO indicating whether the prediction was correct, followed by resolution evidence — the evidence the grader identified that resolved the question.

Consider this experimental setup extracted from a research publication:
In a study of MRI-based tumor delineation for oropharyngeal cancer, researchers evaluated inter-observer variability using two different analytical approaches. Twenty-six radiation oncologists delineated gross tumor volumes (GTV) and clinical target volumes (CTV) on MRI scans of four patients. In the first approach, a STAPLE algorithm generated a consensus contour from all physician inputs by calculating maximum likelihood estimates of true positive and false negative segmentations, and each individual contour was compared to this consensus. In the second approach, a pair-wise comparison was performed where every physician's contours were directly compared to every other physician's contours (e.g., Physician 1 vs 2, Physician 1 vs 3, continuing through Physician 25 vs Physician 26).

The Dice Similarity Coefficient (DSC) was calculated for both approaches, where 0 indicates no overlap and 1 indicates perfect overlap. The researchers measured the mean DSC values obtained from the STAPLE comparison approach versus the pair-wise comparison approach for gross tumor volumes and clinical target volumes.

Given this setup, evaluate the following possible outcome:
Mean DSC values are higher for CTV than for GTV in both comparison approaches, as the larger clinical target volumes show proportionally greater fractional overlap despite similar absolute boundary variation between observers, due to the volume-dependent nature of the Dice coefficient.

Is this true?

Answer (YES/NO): NO